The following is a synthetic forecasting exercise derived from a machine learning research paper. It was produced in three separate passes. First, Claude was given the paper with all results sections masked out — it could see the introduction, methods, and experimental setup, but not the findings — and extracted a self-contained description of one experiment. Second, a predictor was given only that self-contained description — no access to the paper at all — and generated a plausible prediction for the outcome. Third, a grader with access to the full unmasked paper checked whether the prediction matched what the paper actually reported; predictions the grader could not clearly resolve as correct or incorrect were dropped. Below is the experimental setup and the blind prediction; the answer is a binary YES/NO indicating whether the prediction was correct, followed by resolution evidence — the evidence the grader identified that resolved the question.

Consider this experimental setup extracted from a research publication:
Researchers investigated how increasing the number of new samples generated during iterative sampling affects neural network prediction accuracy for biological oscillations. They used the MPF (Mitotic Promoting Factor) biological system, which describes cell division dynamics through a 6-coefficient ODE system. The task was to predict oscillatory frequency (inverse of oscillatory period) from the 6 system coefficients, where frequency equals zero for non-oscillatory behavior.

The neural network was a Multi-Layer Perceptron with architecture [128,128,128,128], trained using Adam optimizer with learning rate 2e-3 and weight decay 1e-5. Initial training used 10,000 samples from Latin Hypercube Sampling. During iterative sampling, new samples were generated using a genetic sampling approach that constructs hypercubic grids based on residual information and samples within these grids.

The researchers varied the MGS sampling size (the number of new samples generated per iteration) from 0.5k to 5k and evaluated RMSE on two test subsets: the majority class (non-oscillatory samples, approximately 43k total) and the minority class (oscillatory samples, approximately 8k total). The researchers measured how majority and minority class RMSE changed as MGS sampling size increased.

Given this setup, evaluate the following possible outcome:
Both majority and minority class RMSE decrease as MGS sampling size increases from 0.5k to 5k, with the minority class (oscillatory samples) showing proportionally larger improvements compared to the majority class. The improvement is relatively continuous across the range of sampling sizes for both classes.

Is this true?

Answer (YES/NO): NO